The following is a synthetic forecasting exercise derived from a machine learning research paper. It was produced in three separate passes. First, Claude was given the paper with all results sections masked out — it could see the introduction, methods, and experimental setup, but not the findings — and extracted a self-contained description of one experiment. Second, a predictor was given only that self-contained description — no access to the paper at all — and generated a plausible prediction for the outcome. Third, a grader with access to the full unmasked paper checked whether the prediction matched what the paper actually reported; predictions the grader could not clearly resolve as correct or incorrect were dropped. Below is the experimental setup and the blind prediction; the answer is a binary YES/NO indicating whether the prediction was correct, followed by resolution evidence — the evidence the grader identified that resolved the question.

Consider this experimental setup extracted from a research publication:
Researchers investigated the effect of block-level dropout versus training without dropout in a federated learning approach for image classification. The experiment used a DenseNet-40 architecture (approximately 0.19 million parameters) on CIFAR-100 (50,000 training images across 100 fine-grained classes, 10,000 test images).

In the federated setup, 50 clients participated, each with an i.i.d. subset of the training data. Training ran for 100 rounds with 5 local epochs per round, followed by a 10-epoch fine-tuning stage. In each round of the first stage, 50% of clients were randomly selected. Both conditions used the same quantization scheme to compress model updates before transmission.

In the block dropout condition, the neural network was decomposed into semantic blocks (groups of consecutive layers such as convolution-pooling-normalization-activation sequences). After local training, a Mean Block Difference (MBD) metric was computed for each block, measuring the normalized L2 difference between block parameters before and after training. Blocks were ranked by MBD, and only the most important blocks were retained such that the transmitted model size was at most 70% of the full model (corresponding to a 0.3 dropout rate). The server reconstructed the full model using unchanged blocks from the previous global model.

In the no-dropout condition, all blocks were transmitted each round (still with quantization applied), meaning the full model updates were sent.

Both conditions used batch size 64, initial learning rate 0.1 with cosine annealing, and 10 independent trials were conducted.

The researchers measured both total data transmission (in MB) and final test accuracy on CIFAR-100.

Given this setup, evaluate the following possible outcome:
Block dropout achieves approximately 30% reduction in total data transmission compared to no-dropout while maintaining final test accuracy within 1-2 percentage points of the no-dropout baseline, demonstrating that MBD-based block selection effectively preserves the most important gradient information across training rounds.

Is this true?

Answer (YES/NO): NO